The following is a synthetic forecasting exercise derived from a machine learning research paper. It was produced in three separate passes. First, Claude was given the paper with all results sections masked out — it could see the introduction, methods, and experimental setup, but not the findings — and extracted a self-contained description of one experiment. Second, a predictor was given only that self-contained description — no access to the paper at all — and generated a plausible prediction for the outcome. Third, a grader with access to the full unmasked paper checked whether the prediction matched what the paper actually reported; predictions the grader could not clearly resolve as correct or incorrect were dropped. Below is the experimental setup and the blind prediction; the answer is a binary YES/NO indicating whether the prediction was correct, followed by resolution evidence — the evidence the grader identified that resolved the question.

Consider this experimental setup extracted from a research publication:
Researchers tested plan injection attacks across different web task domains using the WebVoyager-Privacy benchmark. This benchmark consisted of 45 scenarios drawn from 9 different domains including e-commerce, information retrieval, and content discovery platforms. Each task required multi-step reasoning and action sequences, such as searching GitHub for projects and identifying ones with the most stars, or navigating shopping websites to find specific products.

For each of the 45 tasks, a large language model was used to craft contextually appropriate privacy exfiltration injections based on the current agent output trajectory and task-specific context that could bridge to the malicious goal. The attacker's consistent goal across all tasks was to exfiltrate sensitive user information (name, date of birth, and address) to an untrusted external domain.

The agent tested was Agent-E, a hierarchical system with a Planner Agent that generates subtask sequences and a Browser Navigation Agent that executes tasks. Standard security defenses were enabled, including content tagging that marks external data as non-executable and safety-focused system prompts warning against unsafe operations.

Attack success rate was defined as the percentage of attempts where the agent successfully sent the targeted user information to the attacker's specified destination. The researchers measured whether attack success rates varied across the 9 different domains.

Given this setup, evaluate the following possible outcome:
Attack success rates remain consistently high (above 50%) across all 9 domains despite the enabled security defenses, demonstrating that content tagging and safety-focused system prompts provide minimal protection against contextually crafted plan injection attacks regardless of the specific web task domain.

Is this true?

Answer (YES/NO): NO